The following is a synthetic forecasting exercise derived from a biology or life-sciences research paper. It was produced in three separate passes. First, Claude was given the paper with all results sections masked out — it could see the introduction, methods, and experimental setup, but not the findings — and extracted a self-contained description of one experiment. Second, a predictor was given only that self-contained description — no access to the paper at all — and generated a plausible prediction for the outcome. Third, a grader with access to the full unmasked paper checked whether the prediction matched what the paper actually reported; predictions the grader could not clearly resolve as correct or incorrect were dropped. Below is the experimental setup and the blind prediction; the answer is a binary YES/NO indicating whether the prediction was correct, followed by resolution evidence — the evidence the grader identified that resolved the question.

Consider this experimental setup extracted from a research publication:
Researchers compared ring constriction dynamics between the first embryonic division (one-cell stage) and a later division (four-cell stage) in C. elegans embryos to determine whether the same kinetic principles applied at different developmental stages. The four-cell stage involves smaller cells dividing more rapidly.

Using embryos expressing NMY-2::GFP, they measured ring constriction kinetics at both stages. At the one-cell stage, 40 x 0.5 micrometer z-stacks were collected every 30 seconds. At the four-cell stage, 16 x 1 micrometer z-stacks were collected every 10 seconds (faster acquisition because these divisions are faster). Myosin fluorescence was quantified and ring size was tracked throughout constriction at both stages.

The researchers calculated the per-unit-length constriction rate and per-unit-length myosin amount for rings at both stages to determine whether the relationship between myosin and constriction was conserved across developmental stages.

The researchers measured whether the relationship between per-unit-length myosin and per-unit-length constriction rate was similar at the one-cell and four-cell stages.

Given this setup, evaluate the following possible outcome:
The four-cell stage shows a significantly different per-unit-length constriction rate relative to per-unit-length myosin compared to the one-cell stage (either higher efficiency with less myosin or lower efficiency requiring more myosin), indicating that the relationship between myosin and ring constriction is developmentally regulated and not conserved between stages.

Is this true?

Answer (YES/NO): NO